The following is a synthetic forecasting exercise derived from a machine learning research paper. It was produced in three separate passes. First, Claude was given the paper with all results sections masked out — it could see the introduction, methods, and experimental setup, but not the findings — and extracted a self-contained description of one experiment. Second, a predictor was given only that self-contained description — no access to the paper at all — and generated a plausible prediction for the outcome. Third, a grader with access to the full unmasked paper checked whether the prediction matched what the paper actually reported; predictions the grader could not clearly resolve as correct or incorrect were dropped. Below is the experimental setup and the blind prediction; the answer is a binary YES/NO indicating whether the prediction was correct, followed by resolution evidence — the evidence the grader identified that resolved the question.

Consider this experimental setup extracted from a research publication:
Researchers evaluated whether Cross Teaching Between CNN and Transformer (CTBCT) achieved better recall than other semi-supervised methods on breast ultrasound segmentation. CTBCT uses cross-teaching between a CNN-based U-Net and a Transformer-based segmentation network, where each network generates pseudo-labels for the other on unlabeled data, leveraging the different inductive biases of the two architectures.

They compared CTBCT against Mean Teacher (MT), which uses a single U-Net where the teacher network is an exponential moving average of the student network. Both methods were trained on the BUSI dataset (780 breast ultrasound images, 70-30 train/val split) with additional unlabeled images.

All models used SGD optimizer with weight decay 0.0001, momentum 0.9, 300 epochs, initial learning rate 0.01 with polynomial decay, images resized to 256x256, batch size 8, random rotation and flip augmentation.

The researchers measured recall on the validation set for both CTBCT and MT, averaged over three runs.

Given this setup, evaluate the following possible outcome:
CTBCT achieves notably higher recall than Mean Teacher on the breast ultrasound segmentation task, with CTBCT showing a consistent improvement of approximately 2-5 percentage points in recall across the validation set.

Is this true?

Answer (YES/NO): NO